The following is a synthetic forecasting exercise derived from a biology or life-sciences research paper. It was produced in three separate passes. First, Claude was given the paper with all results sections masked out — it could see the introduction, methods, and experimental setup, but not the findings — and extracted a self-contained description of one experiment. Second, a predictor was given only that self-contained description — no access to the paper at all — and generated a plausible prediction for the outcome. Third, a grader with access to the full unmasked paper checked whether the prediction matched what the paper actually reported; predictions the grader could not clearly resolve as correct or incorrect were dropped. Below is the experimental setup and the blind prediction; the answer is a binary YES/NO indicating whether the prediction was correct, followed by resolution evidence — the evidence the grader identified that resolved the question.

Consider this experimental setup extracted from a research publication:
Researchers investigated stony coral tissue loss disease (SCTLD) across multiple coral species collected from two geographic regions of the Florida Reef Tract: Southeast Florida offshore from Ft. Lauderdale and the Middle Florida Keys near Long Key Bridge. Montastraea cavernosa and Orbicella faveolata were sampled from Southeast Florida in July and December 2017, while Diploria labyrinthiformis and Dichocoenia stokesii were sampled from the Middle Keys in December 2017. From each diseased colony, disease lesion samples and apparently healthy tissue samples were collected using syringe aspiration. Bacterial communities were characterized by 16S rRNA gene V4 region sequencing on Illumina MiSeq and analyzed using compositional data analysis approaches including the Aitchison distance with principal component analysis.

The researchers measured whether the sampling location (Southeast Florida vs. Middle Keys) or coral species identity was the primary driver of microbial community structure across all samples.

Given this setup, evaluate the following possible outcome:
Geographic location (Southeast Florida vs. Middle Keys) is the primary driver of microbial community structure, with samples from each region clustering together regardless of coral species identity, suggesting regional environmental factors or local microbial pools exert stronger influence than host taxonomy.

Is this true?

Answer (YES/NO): NO